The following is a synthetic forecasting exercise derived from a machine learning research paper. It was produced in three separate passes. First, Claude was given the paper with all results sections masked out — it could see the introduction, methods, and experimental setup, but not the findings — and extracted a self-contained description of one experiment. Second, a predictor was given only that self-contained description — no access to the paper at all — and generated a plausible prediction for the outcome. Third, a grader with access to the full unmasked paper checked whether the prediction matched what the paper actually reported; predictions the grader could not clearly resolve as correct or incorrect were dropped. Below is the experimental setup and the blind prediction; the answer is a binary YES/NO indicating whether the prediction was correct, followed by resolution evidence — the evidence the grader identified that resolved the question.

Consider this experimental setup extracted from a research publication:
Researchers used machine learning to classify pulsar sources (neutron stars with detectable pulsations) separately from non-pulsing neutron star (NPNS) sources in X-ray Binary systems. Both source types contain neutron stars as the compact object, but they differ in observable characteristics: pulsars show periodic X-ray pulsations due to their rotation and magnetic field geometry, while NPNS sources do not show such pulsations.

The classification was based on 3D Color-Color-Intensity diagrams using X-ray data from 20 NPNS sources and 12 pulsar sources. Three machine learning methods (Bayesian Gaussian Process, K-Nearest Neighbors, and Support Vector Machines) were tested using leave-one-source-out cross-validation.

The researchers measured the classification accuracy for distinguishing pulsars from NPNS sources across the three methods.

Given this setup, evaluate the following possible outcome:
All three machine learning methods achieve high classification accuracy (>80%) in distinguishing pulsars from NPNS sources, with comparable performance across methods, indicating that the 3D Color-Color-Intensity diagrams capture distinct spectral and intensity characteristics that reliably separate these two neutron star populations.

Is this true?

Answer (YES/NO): YES